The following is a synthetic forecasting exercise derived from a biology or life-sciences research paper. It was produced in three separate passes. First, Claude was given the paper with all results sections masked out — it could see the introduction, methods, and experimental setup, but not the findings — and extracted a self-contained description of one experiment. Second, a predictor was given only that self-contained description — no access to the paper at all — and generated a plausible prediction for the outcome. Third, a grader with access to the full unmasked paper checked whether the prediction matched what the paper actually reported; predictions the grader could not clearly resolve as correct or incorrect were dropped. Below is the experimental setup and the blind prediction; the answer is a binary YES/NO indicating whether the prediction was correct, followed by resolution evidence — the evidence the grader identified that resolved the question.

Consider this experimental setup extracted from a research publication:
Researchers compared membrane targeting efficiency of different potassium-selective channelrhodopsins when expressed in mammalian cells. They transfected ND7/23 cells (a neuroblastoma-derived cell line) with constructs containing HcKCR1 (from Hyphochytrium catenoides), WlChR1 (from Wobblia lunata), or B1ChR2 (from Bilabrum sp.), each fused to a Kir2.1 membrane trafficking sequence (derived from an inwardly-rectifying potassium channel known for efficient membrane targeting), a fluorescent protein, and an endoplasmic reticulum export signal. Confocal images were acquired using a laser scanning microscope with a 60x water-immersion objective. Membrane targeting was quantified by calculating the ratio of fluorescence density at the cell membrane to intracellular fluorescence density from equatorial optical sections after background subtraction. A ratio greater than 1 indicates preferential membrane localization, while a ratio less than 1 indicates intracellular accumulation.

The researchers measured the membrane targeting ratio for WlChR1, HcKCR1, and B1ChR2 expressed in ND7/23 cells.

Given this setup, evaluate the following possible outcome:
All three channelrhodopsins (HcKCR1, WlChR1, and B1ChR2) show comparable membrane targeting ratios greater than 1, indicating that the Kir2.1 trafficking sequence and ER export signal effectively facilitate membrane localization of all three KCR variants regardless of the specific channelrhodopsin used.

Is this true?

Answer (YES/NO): NO